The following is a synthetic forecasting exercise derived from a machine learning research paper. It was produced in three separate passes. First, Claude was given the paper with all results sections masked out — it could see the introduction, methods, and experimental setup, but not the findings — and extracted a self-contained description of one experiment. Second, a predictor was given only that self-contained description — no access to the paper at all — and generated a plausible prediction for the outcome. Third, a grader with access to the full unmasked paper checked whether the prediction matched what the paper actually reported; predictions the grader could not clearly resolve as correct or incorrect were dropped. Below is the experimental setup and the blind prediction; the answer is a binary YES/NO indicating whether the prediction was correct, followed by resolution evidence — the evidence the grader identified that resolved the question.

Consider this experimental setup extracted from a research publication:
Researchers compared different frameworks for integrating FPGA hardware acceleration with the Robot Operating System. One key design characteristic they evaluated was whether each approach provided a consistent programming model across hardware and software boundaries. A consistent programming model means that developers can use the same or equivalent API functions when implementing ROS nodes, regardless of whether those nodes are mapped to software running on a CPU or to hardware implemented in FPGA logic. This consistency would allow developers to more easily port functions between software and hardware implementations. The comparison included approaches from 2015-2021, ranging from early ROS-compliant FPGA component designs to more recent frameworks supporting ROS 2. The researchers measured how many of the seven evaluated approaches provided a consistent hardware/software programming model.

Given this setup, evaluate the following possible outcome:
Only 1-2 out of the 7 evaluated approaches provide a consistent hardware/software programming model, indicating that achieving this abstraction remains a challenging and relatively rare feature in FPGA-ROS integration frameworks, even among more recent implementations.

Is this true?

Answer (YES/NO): YES